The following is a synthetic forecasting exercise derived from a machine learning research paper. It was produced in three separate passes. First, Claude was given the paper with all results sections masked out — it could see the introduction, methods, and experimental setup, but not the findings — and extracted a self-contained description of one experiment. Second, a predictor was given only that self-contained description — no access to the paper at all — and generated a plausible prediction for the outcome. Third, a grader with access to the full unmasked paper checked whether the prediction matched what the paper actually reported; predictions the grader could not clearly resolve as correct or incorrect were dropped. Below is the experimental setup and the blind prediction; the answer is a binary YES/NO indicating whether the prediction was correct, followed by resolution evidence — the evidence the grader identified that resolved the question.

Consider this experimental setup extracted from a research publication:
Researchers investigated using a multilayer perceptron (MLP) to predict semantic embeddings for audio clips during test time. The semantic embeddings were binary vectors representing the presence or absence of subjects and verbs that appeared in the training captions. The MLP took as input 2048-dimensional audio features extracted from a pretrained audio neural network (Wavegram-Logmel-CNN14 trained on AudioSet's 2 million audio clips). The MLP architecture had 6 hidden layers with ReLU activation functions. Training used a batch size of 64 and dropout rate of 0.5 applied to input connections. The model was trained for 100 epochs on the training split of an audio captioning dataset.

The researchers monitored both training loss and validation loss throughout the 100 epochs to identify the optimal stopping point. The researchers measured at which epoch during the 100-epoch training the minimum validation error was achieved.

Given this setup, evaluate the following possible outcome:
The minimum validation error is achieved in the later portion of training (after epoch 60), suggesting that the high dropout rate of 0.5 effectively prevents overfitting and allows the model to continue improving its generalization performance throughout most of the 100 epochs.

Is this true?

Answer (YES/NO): YES